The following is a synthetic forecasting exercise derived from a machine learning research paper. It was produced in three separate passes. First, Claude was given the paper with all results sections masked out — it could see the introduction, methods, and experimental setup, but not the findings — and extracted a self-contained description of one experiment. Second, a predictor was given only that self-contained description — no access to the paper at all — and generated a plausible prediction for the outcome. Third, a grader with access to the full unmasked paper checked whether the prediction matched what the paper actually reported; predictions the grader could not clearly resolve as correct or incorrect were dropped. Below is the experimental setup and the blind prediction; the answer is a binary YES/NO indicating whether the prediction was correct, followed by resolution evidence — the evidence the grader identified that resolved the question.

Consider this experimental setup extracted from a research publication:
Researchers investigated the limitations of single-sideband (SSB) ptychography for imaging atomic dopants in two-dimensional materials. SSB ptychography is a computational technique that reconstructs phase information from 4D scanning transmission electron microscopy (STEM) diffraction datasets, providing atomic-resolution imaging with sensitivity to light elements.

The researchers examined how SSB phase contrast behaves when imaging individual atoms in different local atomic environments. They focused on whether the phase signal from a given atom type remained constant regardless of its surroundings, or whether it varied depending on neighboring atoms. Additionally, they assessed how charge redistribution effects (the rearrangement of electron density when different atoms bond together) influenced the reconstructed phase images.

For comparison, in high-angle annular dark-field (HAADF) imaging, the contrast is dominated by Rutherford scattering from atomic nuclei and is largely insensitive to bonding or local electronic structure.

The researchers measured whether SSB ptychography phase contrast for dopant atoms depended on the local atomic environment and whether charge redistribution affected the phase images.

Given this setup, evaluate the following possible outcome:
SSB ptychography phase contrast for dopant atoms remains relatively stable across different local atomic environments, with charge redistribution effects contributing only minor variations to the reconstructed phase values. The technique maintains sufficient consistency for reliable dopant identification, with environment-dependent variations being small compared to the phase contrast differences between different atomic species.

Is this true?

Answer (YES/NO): YES